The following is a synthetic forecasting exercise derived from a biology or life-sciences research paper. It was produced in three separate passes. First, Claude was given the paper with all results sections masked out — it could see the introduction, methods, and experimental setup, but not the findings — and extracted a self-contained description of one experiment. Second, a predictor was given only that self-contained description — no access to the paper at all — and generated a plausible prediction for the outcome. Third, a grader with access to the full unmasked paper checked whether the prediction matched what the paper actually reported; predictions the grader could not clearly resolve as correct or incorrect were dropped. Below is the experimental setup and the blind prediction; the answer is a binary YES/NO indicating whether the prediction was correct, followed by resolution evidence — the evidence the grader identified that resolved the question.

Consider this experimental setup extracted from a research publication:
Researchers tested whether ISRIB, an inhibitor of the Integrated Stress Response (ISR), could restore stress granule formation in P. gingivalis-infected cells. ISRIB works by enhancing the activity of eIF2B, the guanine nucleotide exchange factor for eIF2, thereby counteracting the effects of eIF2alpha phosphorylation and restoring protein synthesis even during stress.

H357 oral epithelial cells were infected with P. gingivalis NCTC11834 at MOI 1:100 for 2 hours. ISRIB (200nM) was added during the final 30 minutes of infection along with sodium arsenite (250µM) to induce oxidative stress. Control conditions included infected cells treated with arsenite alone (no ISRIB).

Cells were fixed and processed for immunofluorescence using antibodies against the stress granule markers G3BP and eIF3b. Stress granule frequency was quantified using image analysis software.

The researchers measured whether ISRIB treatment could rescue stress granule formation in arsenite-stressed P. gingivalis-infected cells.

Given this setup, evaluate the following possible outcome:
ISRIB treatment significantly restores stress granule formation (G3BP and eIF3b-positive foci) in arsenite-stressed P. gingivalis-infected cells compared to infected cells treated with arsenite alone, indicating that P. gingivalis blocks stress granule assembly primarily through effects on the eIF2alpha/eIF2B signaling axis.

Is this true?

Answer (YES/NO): NO